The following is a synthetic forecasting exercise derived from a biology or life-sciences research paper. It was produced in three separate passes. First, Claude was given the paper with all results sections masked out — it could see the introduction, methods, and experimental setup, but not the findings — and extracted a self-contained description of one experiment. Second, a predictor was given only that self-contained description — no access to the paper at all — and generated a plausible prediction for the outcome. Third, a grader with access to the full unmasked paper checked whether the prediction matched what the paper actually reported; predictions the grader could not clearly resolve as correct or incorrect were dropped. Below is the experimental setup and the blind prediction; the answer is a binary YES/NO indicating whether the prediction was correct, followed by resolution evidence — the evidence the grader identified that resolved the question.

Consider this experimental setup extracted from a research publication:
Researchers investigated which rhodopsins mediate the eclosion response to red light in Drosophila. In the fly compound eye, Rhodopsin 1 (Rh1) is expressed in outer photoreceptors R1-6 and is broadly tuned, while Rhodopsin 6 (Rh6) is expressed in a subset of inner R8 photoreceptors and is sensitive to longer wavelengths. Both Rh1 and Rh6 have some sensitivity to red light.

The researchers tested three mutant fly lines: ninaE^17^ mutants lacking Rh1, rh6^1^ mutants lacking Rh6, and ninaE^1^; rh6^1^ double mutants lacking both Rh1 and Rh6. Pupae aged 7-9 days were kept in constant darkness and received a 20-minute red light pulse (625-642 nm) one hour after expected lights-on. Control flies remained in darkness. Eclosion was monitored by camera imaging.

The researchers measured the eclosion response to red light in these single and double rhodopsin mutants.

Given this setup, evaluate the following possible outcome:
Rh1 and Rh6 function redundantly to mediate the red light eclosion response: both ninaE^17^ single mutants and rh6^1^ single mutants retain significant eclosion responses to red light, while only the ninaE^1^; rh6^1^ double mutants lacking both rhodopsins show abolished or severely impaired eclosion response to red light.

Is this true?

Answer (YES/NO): YES